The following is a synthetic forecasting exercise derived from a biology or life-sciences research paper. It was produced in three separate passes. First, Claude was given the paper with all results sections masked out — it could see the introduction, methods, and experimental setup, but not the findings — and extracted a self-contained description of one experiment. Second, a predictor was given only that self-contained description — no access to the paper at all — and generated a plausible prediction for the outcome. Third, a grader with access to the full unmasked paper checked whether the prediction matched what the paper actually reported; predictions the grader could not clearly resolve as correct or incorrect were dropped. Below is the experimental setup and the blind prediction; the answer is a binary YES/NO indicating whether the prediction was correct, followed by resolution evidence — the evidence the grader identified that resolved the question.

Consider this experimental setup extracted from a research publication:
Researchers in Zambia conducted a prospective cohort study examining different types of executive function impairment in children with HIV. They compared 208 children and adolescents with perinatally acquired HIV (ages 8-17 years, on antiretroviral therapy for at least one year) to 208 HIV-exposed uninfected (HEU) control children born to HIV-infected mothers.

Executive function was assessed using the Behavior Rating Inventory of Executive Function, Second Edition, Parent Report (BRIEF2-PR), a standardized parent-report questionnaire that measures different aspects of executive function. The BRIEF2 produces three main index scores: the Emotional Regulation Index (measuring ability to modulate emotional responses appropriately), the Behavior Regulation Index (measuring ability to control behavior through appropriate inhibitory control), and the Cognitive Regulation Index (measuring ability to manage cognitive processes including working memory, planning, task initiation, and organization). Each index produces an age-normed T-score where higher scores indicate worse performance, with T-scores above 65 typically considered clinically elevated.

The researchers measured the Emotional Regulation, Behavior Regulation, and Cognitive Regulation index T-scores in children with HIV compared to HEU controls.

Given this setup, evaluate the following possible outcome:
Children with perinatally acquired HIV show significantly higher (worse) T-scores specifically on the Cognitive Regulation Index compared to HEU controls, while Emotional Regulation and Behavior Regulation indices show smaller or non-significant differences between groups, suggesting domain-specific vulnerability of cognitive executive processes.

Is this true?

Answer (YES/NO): NO